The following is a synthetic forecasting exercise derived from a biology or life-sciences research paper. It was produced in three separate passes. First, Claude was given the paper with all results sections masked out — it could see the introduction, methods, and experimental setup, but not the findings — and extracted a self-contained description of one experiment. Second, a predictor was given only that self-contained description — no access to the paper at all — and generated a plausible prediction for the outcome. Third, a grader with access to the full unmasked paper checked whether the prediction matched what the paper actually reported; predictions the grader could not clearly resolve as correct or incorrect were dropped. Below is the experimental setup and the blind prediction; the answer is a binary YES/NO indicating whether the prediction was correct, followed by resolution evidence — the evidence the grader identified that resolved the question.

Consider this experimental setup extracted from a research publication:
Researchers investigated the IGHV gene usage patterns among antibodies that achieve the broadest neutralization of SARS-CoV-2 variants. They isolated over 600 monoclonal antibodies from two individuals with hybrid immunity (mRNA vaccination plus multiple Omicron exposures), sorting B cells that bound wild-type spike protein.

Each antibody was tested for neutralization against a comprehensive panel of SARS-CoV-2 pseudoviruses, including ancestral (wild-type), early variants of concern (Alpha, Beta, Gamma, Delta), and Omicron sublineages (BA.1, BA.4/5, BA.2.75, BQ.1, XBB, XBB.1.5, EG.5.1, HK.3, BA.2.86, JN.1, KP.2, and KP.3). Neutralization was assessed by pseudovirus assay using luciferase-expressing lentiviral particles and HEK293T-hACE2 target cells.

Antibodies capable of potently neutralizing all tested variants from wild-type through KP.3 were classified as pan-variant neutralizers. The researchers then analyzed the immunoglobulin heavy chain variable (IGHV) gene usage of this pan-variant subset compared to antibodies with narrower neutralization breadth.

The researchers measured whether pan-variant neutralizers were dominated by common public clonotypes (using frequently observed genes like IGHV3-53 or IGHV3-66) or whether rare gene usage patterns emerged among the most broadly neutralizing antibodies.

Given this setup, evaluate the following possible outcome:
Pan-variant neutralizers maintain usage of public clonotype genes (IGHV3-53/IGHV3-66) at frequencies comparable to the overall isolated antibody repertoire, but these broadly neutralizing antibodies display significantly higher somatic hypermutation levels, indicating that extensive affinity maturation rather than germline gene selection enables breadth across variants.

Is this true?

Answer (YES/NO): NO